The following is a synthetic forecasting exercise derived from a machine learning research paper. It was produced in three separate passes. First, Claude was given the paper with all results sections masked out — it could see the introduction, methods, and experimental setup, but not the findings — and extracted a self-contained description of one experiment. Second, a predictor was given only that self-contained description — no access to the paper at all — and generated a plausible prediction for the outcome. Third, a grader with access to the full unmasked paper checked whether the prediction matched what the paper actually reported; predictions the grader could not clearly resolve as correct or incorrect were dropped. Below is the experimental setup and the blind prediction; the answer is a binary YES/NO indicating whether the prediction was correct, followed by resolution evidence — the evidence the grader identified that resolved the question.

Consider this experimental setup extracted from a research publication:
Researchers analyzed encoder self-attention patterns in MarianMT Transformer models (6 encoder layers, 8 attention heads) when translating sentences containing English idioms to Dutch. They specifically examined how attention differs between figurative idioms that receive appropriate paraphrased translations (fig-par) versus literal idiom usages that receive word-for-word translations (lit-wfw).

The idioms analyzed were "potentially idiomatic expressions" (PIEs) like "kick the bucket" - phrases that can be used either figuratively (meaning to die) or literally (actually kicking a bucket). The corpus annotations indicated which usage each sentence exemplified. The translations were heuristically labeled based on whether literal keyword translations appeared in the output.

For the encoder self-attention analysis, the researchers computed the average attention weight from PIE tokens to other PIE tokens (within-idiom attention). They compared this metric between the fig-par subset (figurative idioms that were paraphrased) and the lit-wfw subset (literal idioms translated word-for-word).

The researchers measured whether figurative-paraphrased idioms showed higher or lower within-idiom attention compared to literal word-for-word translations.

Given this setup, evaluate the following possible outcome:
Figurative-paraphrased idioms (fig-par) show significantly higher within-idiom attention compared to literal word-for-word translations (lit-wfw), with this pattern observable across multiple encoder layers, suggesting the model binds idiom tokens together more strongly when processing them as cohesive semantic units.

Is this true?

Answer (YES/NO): YES